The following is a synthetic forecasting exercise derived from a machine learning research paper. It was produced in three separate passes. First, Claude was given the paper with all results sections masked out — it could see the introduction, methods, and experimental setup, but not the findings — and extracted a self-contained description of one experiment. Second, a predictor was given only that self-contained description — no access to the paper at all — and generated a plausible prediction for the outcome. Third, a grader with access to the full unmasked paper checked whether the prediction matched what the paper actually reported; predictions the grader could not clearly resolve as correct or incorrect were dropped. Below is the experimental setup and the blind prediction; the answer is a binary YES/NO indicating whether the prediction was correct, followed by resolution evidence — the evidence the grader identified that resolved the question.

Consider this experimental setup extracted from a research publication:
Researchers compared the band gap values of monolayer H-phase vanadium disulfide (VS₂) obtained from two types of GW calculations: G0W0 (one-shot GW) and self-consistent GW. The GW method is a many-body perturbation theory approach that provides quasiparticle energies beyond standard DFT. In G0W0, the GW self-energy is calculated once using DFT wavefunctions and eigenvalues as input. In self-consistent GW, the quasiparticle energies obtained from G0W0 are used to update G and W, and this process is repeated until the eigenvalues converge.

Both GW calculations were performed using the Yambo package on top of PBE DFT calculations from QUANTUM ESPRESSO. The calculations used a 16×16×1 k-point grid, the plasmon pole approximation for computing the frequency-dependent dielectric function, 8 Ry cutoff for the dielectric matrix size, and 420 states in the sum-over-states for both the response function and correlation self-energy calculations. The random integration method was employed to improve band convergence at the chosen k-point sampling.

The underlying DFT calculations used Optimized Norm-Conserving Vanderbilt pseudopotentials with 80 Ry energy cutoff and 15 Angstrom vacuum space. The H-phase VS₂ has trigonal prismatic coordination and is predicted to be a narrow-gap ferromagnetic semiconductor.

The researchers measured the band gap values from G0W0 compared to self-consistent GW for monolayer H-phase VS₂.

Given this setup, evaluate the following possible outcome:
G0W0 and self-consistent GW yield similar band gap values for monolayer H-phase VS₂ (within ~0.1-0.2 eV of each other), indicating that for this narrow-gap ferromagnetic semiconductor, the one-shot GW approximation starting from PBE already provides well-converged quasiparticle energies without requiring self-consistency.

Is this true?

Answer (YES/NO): NO